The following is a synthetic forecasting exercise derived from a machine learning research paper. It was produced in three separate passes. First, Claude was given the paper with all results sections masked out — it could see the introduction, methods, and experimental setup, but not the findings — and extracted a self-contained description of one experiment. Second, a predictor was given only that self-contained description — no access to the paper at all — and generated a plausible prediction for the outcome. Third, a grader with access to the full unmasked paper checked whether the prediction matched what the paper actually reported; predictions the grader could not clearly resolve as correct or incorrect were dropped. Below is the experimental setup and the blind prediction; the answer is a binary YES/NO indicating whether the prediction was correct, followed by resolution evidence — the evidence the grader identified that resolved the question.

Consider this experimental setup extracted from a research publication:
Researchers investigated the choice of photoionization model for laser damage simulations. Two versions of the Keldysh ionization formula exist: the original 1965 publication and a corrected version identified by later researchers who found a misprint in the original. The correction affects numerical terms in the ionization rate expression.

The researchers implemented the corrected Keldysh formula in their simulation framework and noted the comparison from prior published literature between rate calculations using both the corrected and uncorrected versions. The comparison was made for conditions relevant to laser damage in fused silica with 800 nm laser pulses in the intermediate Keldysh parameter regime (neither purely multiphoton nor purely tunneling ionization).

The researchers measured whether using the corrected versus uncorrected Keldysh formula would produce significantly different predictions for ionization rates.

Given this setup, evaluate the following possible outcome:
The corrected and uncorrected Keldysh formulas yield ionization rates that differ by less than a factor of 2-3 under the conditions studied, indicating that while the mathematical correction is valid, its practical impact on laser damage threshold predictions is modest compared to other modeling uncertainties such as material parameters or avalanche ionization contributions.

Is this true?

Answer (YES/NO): NO